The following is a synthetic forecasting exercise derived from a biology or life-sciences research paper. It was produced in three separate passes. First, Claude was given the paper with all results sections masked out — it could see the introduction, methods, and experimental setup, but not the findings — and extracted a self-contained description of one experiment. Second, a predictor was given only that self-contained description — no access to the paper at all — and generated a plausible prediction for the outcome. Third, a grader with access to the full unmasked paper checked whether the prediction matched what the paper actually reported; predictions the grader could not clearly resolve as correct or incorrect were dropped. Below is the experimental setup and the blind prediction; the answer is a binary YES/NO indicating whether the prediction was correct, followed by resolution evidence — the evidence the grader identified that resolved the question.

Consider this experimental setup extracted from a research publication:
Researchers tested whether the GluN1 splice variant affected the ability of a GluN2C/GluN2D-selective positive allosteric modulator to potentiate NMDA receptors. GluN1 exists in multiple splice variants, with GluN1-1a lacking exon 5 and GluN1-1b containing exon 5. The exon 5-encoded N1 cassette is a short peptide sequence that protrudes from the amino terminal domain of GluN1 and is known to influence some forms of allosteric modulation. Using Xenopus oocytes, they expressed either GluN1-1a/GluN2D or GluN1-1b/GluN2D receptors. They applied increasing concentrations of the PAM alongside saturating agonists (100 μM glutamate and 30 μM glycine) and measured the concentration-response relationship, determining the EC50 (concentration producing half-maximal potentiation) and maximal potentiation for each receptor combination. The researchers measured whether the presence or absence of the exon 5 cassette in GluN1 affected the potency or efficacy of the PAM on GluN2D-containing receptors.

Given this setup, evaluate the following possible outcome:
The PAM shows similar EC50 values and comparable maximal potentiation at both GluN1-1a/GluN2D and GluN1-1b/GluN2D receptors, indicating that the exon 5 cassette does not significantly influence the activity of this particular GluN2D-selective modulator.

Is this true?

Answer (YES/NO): NO